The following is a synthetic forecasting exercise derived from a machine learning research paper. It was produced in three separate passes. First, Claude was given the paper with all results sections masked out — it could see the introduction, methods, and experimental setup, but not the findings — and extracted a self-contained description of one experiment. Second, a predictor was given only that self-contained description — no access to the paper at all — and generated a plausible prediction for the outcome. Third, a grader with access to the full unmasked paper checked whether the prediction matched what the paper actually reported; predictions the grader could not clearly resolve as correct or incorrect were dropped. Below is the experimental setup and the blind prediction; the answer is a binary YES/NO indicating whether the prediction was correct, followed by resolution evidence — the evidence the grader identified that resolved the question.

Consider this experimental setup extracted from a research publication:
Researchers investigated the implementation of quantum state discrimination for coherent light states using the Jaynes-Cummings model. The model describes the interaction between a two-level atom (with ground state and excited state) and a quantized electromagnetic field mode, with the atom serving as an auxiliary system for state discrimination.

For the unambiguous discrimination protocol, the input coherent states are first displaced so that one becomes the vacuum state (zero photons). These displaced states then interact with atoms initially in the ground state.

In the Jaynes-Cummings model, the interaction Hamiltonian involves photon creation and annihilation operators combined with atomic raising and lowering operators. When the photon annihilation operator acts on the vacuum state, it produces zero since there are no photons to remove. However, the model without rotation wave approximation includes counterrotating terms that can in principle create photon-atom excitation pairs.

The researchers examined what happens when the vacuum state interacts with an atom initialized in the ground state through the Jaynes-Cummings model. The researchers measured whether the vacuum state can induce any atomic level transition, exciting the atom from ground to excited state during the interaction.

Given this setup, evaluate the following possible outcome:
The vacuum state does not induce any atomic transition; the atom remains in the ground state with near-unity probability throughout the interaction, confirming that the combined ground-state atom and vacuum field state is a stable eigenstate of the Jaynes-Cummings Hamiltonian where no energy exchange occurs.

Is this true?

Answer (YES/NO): YES